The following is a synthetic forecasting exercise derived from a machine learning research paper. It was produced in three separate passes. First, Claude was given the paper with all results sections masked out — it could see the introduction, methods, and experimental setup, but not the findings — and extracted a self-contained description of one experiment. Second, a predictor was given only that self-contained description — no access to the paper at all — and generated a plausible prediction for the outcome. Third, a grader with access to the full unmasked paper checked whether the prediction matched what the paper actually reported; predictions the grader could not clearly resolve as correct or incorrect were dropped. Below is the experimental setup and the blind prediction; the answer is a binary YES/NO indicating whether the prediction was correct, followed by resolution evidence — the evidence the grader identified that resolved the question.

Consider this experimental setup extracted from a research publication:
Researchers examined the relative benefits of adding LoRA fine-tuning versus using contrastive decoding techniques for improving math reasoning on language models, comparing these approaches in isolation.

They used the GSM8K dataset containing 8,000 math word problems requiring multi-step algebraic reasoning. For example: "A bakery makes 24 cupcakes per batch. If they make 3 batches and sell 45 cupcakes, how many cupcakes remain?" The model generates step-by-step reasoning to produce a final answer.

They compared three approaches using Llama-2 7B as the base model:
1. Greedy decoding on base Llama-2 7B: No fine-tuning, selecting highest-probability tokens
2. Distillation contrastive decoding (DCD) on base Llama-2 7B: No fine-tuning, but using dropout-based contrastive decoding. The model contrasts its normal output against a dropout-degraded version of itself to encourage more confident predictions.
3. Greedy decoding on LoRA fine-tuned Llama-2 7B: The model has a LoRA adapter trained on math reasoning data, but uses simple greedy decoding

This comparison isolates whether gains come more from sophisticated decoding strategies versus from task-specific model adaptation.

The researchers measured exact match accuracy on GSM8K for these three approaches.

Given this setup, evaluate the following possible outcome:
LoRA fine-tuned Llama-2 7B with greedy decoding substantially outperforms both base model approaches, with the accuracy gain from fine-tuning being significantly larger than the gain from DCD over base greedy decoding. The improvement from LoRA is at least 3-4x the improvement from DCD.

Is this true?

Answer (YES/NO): YES